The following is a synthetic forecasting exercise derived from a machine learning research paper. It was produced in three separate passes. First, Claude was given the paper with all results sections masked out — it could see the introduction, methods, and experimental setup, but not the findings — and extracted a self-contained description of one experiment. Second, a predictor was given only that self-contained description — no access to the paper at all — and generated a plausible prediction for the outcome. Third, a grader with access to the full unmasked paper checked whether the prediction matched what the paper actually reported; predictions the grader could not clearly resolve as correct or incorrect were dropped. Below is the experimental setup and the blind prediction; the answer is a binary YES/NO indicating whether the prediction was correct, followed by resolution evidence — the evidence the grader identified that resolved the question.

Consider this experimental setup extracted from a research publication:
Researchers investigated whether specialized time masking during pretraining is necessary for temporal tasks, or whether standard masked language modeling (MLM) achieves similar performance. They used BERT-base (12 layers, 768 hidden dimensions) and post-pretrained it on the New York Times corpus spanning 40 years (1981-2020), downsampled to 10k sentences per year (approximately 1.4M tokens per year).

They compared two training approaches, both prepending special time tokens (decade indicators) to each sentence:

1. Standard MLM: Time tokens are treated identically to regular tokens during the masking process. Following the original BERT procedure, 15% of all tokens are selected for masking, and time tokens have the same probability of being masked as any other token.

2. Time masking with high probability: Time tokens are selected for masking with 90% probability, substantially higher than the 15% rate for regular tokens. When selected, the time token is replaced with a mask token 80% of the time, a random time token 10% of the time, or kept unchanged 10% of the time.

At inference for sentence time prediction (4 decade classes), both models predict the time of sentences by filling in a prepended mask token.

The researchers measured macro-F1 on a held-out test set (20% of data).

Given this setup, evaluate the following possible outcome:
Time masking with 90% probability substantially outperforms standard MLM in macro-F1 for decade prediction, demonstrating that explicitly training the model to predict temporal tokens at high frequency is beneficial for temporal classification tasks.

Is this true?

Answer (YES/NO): YES